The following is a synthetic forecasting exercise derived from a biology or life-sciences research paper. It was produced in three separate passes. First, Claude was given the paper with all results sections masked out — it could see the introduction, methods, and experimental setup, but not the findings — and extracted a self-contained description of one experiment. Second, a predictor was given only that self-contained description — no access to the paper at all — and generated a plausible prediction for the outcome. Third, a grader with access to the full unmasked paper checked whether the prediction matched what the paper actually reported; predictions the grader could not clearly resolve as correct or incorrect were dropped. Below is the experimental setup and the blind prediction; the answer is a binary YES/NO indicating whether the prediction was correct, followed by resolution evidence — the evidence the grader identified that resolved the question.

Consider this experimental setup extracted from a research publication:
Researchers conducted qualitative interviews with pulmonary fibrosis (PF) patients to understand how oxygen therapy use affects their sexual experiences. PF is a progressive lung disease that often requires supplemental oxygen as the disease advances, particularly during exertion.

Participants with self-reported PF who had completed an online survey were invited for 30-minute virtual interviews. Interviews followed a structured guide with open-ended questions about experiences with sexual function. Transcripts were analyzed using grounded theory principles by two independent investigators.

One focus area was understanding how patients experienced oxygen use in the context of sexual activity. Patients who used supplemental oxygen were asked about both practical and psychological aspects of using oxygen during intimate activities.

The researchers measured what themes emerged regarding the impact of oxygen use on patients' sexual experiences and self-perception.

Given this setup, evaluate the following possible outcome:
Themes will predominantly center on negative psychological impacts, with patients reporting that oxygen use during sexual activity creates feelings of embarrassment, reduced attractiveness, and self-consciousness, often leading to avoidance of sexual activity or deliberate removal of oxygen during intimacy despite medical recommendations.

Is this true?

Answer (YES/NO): NO